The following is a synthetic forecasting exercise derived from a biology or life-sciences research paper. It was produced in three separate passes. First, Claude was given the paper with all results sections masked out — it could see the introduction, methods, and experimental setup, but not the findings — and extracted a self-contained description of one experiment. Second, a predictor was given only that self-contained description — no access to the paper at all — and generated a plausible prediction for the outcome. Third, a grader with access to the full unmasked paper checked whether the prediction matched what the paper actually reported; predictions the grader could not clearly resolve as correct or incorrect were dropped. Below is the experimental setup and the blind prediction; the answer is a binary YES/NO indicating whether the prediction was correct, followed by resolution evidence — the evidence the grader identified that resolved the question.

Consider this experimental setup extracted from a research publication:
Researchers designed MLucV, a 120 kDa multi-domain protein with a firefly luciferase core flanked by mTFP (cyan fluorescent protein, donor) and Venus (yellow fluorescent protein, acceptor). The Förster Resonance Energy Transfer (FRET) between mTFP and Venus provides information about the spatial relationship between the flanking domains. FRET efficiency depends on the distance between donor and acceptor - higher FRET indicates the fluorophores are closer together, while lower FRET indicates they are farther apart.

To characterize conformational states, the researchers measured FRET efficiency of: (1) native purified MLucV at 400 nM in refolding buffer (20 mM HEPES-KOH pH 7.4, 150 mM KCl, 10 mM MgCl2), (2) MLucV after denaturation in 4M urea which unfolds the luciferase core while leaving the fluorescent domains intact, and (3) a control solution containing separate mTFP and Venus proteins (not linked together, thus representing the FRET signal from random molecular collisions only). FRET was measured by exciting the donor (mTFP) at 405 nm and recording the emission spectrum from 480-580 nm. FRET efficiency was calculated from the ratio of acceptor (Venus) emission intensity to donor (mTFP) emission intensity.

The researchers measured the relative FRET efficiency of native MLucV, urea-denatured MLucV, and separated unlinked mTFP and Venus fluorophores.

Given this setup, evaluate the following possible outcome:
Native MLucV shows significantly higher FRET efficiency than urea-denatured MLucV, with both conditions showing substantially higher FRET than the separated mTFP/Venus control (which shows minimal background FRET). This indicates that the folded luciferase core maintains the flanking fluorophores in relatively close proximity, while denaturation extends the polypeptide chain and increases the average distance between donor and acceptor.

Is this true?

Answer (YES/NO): YES